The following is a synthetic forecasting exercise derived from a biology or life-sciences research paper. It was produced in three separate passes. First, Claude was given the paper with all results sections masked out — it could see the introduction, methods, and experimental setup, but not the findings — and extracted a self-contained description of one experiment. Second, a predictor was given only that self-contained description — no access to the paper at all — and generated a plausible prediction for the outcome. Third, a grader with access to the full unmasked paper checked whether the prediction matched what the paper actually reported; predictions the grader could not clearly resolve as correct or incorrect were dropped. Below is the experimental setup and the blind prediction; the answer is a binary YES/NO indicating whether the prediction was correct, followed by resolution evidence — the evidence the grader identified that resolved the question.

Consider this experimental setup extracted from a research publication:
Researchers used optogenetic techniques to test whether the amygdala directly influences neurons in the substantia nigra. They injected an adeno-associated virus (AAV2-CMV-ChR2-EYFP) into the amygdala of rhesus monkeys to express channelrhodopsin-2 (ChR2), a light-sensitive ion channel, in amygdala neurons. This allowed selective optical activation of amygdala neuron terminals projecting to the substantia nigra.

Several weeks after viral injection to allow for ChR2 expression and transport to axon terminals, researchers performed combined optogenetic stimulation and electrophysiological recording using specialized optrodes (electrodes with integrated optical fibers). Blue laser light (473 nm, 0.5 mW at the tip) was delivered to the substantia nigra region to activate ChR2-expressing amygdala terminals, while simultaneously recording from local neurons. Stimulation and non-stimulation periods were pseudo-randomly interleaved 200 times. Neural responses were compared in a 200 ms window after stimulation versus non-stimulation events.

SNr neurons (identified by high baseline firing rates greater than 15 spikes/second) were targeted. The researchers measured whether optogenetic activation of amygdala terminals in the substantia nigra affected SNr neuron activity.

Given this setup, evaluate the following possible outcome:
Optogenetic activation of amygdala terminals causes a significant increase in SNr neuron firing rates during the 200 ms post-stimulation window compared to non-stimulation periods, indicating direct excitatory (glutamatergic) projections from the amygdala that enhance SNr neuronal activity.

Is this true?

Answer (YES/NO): NO